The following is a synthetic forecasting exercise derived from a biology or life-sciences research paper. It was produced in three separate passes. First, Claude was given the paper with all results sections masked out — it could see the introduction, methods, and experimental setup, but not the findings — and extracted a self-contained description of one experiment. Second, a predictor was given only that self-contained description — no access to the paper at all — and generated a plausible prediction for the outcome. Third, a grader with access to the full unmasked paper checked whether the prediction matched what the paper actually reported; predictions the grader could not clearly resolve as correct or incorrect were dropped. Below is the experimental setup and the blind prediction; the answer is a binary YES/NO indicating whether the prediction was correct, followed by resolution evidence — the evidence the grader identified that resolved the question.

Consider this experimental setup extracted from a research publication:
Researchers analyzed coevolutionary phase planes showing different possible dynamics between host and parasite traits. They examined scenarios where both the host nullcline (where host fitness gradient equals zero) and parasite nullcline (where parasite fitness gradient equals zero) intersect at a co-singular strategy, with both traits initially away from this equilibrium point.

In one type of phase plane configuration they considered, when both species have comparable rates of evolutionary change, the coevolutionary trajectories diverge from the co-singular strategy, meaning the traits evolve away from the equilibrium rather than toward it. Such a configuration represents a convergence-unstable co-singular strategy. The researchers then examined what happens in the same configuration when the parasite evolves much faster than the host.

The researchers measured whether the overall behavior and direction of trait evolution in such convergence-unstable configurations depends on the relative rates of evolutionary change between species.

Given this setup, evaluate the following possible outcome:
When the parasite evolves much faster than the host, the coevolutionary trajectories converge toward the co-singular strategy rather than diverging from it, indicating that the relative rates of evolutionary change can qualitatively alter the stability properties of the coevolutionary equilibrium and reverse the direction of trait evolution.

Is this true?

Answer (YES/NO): YES